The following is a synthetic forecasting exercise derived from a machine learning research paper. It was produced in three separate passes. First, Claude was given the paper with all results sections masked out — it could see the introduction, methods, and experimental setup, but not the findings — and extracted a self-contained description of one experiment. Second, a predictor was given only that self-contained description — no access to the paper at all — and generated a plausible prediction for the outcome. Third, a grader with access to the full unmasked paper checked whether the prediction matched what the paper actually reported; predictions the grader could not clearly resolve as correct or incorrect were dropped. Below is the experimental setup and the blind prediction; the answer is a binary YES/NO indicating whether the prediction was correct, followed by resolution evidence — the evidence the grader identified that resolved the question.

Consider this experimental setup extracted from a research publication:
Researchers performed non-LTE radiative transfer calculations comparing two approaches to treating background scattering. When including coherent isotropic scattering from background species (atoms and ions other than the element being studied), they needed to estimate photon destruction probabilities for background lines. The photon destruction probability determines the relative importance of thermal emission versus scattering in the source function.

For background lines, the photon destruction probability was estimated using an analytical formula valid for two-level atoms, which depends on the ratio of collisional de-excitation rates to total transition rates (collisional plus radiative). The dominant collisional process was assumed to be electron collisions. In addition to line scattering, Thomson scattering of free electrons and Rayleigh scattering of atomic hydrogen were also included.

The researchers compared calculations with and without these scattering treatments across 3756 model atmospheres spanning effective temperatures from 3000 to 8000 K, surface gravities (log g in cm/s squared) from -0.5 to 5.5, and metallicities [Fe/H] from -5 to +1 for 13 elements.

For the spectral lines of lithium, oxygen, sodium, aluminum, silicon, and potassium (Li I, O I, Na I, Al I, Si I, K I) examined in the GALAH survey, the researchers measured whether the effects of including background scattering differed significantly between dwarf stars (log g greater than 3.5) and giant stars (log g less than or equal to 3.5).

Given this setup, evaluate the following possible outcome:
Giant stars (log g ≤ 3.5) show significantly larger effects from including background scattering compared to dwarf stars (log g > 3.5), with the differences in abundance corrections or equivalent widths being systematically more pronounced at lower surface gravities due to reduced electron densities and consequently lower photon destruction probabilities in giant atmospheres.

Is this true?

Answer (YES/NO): NO